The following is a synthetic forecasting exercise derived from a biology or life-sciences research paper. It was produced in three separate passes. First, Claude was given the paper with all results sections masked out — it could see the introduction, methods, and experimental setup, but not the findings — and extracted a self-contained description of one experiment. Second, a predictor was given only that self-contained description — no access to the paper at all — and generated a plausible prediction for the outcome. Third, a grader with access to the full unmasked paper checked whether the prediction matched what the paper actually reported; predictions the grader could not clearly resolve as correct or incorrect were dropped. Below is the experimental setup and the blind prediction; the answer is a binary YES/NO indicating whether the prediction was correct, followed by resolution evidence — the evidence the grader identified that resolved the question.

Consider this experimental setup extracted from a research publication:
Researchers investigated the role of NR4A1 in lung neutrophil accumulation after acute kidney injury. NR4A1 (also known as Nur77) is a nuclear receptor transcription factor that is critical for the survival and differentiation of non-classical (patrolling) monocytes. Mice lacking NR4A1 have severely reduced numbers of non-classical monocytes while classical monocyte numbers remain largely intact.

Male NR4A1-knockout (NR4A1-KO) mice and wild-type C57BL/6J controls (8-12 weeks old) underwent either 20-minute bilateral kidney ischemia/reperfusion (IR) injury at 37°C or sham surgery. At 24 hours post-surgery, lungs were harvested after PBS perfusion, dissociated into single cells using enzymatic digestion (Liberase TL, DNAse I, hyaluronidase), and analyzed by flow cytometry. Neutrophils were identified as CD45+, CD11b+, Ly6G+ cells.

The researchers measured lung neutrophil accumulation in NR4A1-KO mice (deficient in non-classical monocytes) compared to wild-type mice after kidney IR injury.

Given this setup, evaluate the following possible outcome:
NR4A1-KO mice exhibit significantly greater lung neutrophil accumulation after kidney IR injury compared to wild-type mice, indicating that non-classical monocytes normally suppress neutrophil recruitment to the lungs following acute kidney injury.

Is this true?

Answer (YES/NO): NO